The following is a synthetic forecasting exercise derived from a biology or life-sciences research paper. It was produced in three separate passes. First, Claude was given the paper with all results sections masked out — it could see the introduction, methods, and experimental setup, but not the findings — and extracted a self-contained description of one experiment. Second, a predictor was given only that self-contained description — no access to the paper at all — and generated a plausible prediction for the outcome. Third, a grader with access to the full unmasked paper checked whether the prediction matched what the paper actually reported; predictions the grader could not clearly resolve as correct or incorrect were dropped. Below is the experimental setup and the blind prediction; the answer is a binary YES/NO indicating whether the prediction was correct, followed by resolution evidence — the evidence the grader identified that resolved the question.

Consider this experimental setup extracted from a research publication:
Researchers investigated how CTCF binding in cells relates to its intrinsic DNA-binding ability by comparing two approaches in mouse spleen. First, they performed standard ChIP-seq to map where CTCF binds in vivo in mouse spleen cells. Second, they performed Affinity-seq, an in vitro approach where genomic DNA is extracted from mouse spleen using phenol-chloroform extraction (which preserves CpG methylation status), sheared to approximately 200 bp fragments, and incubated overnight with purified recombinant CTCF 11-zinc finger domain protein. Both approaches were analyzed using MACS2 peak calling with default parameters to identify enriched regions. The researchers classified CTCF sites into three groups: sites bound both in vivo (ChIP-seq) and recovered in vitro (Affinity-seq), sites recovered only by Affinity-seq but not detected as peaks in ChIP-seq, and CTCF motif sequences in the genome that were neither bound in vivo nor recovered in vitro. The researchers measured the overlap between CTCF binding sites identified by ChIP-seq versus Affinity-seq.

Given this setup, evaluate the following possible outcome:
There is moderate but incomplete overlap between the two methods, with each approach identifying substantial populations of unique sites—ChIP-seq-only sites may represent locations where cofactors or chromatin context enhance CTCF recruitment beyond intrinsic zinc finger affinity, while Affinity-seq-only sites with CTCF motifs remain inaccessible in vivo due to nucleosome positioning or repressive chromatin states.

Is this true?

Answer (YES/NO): NO